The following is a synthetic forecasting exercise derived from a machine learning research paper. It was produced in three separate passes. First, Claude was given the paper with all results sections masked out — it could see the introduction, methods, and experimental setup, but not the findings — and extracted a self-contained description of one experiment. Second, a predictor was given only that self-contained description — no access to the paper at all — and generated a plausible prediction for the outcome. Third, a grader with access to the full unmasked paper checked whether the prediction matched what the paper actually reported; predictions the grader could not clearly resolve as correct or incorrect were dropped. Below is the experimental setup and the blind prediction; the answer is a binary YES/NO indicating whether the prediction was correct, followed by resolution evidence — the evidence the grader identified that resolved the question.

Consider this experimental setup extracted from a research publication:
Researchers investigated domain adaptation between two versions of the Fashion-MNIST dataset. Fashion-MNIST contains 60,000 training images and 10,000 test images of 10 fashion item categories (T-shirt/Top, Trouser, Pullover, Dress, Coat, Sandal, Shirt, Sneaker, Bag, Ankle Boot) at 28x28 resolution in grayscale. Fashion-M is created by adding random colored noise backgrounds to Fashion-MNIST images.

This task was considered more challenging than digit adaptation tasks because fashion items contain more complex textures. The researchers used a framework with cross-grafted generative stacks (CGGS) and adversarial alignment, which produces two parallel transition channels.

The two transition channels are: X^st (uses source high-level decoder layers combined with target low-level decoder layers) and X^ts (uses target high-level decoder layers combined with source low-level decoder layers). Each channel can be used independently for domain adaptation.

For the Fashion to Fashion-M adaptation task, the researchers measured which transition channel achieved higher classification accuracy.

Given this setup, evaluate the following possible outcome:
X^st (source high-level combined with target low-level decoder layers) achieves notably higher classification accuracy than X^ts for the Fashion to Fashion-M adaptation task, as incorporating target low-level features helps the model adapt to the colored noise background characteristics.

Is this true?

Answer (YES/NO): NO